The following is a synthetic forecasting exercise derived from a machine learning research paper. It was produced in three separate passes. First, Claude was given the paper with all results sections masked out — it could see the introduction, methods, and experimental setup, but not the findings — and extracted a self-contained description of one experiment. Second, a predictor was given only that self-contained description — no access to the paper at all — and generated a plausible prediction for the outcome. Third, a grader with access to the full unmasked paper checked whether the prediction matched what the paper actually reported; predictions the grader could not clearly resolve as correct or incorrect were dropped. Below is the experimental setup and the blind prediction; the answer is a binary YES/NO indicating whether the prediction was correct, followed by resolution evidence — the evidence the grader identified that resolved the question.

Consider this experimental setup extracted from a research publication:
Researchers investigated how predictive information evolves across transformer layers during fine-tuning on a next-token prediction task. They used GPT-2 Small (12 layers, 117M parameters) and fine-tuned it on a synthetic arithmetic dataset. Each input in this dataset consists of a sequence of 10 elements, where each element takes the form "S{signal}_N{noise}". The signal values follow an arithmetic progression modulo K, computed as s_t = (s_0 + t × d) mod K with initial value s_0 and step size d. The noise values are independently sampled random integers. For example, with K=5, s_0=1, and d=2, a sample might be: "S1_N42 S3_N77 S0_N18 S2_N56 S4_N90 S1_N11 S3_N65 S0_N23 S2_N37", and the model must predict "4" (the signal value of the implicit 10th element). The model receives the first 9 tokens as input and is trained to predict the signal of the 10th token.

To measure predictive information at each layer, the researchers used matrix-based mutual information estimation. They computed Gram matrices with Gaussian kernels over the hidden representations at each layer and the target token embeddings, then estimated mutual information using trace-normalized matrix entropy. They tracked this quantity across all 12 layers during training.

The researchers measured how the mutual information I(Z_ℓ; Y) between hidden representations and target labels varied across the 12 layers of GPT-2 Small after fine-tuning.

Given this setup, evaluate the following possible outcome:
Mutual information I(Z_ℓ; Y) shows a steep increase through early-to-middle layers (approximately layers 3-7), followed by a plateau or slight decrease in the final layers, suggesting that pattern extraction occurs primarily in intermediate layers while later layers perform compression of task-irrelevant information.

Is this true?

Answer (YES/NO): NO